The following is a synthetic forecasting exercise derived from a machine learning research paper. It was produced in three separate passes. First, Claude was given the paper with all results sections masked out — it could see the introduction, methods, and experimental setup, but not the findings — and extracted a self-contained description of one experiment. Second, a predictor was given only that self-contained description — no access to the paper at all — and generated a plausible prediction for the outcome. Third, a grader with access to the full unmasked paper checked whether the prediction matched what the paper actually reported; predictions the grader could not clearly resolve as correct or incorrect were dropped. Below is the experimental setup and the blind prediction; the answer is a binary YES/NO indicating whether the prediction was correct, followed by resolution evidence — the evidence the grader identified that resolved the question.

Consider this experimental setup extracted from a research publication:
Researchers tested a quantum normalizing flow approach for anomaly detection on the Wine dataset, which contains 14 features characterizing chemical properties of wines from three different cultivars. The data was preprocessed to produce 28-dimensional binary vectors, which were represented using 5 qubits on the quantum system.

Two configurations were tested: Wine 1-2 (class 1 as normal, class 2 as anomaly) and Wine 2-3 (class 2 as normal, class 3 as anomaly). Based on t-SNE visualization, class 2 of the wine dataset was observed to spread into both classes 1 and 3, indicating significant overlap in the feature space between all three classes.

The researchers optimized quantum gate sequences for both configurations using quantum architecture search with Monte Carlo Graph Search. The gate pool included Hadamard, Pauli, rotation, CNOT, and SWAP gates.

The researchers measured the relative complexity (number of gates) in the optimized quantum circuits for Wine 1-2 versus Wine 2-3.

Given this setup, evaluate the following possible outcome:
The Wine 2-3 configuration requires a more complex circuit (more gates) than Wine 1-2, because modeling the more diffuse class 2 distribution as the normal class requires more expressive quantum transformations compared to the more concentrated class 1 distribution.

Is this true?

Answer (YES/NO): NO